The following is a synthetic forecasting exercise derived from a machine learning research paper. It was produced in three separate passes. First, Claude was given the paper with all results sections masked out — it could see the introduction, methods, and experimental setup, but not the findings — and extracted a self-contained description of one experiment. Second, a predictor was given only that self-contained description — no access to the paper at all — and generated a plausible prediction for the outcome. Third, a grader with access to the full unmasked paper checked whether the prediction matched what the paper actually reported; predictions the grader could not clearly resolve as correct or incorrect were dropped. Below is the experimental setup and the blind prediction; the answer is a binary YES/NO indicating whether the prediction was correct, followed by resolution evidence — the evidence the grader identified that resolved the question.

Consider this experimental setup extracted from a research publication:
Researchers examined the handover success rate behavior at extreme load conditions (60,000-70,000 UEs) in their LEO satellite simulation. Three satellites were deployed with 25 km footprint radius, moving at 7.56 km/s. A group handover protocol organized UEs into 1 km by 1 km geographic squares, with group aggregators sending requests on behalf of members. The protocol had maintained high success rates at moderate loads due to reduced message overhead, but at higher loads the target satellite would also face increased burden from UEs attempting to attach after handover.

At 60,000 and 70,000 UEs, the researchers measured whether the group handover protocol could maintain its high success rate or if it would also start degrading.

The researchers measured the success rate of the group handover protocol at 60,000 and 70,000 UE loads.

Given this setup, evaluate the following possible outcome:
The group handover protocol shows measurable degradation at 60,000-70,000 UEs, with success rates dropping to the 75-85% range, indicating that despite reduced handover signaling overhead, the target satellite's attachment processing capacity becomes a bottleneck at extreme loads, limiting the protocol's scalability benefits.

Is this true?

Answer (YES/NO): NO